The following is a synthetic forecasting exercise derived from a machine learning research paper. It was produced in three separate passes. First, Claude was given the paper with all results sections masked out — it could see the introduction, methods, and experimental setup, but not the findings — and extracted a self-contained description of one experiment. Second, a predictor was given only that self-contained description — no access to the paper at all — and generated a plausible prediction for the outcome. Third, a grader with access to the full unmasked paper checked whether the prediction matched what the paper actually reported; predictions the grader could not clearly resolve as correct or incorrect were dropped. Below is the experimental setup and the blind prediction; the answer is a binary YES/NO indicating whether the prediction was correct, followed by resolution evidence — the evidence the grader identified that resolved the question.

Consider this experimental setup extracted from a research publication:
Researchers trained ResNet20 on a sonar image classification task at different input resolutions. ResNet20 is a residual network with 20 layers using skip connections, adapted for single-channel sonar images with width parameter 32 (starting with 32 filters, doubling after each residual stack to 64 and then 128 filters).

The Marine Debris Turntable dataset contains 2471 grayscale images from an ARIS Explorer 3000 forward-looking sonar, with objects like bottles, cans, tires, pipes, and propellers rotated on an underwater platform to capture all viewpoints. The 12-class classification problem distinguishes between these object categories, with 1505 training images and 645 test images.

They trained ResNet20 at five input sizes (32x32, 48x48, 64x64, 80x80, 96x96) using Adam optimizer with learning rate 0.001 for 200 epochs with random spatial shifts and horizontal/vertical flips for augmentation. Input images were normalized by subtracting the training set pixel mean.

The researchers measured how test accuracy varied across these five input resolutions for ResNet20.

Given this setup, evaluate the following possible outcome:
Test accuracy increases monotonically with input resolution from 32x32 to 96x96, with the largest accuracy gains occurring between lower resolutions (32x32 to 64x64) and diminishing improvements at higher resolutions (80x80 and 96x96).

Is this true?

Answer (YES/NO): NO